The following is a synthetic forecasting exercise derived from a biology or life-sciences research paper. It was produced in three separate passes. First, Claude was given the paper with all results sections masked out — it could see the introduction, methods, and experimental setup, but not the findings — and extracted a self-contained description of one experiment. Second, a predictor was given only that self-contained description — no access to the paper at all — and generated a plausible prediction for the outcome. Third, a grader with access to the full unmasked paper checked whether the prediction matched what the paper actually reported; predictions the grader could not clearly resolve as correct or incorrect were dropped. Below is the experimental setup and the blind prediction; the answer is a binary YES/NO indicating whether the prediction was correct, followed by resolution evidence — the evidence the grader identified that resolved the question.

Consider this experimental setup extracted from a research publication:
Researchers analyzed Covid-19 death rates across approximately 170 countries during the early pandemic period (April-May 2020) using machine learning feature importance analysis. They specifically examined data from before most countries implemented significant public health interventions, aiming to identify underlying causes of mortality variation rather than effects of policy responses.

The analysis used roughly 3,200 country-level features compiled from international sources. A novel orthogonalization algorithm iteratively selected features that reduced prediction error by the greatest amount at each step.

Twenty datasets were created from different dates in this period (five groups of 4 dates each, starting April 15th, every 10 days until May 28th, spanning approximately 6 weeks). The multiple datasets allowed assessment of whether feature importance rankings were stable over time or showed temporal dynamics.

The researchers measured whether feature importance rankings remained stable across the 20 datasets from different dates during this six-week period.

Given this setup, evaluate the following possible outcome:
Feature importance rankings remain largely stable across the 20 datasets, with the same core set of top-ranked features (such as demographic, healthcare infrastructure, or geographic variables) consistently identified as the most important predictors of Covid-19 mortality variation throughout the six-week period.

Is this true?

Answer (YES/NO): NO